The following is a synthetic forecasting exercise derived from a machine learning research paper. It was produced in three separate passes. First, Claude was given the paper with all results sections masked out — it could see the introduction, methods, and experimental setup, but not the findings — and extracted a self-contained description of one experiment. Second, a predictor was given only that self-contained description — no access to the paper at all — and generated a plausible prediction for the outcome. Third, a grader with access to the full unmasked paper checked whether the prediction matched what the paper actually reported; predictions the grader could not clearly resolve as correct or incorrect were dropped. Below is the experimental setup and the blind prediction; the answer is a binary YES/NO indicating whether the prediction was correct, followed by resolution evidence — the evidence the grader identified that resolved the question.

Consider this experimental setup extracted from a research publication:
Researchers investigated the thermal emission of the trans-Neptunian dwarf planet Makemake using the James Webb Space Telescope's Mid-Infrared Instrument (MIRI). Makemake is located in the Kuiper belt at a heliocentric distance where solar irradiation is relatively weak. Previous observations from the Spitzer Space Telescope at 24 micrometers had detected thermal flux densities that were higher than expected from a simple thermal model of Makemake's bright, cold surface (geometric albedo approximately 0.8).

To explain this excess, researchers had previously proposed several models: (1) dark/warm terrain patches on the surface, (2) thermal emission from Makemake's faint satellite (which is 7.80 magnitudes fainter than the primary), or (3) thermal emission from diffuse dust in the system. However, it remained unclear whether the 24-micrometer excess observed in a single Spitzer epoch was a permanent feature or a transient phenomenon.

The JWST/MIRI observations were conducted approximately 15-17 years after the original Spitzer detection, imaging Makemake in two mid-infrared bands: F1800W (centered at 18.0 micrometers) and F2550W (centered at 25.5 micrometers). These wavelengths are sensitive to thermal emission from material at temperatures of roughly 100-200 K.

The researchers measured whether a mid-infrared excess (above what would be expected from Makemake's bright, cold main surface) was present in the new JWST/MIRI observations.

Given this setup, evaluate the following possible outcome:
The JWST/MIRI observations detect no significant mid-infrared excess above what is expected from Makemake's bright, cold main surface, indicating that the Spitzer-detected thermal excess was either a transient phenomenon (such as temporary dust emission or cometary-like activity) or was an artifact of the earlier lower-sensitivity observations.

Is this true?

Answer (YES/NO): NO